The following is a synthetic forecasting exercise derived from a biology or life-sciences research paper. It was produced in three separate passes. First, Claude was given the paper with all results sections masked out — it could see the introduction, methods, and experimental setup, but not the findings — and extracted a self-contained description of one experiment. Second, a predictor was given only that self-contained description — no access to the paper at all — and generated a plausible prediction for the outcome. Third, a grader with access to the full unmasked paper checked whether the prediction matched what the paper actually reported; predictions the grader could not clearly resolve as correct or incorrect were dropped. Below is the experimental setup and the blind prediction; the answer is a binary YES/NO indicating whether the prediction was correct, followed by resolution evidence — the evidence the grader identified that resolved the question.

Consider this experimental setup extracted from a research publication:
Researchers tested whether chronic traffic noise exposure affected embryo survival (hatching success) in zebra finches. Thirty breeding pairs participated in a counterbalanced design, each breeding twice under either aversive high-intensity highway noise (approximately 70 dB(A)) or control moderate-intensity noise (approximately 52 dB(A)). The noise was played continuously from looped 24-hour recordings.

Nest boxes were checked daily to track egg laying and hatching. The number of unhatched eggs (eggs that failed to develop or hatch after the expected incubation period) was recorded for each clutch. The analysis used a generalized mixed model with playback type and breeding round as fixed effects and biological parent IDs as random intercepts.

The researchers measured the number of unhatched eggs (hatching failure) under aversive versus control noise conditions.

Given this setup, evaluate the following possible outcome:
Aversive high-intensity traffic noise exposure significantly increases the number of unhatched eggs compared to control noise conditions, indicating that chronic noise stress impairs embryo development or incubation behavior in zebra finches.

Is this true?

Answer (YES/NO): NO